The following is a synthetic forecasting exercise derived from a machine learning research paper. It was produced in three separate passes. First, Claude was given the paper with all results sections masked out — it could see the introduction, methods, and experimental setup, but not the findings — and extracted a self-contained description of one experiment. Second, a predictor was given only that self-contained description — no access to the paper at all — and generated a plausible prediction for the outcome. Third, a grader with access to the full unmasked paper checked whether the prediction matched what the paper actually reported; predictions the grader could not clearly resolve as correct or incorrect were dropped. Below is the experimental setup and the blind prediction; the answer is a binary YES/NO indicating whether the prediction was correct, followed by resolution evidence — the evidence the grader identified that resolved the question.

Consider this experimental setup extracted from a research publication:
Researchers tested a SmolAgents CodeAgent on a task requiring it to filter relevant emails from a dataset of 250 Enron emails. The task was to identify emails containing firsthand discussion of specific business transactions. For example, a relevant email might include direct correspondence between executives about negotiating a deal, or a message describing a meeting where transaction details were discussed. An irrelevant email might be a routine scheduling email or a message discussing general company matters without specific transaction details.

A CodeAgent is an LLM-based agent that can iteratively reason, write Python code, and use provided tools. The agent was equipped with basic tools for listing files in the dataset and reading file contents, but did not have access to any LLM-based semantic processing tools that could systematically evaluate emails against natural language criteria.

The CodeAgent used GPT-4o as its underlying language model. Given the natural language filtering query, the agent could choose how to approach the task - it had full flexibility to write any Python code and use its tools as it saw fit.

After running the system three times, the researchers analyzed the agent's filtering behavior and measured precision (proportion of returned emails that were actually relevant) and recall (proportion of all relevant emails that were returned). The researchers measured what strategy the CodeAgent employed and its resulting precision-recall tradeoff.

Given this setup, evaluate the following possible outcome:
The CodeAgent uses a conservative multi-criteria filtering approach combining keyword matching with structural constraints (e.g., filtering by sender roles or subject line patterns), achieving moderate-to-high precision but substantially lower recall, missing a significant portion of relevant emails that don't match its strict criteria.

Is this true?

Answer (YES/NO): NO